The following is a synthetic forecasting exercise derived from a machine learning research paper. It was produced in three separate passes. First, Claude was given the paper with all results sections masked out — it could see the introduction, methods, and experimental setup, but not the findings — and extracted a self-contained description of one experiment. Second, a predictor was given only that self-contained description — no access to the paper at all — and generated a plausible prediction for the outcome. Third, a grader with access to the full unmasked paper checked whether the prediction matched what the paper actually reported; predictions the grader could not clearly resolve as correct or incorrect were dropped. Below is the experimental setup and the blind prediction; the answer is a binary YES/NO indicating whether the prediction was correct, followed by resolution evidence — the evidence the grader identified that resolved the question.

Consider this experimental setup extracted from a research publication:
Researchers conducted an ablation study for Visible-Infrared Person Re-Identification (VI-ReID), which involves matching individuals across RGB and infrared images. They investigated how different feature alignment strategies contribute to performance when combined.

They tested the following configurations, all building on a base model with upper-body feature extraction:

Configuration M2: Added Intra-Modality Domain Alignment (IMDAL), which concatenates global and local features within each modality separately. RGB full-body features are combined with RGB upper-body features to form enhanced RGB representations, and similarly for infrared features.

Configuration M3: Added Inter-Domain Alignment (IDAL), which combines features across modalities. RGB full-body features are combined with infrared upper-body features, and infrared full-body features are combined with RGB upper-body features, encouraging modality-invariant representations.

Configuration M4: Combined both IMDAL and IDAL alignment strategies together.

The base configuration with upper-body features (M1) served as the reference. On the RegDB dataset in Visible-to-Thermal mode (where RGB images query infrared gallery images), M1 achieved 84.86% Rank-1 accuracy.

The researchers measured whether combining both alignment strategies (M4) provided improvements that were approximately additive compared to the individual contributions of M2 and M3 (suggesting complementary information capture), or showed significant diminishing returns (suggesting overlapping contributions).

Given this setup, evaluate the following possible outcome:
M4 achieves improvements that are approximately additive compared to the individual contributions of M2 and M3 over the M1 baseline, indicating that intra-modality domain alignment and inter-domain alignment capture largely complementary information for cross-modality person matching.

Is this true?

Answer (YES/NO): YES